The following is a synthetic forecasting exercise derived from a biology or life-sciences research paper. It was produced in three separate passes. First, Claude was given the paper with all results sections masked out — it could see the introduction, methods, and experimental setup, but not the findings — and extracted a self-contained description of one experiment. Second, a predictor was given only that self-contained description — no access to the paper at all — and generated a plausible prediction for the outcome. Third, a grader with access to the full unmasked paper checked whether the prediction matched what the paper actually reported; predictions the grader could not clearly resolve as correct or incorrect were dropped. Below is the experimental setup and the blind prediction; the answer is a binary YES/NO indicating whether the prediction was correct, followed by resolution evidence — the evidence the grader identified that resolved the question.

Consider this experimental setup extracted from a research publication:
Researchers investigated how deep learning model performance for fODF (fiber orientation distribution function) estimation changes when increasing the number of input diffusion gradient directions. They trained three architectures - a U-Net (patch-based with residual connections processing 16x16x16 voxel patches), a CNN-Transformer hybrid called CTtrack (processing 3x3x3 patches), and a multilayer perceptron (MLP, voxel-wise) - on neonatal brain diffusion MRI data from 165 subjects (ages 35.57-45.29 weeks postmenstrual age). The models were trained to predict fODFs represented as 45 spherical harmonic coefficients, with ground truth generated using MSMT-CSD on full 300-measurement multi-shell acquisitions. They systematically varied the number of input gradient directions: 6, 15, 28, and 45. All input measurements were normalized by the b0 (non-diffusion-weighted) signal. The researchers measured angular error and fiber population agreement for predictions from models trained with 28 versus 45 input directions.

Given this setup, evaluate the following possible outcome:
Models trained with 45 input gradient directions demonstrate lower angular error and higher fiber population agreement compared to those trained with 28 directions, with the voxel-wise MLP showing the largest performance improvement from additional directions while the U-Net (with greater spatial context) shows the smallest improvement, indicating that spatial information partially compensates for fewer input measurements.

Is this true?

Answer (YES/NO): NO